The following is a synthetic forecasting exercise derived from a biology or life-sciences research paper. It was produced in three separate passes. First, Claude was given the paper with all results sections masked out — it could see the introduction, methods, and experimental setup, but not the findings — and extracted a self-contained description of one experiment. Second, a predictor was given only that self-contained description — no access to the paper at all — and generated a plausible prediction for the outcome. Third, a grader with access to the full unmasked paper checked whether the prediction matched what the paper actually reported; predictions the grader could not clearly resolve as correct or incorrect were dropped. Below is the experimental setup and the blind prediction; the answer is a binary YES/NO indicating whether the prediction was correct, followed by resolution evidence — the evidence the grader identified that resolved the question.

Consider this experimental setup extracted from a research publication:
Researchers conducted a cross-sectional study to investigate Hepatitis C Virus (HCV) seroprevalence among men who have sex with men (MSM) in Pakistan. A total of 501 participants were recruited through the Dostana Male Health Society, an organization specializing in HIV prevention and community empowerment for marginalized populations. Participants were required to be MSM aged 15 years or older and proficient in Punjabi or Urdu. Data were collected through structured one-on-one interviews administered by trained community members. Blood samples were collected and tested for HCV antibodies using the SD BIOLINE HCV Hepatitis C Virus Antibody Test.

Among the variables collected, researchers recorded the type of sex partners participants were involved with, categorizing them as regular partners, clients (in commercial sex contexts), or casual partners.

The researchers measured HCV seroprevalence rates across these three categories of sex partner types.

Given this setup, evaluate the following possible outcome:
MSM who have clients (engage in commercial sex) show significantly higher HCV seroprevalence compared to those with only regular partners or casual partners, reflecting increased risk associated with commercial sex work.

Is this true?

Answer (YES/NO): NO